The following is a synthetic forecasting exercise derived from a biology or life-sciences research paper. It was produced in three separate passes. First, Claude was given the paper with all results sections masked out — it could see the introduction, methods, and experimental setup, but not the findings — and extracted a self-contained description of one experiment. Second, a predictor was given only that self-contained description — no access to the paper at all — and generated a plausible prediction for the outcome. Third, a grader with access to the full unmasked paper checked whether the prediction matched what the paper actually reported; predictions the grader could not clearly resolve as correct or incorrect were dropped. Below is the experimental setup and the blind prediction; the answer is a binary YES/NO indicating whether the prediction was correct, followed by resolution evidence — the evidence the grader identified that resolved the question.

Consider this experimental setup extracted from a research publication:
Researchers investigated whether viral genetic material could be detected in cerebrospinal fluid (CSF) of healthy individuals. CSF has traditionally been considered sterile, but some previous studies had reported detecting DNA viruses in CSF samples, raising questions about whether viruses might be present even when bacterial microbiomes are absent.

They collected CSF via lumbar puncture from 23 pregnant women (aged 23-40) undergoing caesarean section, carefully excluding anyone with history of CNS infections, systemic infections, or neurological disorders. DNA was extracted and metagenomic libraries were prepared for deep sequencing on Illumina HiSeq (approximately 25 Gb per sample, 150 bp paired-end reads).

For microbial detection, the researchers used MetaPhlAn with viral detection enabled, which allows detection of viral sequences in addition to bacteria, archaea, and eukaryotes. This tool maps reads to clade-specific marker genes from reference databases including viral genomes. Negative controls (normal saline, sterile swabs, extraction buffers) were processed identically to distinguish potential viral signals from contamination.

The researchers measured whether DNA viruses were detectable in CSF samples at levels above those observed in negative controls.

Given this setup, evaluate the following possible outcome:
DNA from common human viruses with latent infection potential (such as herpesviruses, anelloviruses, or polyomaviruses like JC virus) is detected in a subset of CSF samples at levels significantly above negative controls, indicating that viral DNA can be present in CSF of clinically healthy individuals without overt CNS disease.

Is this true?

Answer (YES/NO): NO